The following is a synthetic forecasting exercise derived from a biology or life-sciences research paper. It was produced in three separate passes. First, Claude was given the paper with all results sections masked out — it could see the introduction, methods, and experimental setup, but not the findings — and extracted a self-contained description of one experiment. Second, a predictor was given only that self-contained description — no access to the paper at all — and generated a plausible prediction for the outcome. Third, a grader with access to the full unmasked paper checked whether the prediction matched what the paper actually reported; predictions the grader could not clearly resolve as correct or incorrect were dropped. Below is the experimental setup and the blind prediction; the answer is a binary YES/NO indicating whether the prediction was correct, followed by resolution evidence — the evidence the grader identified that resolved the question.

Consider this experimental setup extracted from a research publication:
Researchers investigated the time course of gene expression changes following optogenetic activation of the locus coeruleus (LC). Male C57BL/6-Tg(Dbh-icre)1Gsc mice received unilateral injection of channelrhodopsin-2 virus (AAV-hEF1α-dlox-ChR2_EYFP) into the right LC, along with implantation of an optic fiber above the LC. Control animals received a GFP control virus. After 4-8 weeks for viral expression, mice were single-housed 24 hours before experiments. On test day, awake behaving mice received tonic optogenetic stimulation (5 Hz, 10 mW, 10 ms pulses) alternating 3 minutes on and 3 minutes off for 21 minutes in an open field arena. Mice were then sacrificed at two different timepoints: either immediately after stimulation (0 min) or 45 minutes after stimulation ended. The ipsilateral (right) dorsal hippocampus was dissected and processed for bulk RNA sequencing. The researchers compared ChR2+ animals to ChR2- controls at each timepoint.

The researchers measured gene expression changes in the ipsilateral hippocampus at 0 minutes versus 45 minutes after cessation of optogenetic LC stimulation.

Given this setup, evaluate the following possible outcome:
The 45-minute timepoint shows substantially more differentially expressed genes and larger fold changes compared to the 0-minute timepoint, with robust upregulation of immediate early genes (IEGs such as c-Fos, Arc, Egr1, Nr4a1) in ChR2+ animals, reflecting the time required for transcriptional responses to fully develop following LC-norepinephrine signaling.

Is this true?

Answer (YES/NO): NO